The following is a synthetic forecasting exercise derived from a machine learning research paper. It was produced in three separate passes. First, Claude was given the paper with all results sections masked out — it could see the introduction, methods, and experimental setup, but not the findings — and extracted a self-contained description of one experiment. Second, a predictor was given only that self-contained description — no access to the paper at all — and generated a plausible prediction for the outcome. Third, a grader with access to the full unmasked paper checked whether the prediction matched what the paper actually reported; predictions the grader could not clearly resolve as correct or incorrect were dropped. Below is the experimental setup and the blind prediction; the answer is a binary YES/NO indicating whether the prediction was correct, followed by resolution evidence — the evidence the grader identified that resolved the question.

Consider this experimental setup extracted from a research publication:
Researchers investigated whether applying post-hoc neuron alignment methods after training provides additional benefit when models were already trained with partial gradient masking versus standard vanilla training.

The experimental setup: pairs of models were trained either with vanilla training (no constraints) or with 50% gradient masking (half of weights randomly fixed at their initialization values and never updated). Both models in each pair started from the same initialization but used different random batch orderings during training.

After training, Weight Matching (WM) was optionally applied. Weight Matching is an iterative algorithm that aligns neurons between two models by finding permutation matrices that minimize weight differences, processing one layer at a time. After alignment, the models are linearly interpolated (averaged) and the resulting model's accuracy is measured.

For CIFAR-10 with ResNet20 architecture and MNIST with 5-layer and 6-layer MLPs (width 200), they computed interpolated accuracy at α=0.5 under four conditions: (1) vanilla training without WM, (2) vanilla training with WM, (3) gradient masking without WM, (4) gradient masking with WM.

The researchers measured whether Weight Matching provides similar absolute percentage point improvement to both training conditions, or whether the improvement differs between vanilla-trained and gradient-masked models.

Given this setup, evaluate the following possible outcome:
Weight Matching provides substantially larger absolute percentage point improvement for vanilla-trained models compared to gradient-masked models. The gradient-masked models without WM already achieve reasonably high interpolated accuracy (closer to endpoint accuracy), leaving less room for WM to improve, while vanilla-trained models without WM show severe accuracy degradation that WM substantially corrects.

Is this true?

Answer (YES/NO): YES